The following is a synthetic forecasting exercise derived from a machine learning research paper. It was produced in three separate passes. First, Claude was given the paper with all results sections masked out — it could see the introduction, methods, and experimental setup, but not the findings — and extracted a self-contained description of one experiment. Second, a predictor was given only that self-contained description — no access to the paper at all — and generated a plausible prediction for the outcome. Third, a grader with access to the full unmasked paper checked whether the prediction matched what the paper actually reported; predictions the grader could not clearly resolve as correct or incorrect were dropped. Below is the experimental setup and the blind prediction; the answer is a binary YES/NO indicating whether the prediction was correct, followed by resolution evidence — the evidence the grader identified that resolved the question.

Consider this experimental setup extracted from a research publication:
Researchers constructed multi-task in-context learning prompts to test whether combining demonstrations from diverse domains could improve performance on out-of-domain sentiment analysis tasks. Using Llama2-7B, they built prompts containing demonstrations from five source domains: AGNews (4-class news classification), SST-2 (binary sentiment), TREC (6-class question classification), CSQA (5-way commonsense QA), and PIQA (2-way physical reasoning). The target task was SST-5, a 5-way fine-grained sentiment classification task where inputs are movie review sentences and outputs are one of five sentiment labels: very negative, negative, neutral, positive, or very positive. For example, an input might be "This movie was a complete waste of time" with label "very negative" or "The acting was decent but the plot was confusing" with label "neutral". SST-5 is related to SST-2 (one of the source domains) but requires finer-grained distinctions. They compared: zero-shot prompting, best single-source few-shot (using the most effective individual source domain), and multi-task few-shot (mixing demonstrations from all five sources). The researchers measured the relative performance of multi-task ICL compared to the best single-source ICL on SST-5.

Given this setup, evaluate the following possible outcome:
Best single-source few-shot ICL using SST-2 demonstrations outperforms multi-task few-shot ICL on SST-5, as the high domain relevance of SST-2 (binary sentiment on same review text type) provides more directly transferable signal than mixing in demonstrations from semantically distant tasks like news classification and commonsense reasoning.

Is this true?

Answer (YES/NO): NO